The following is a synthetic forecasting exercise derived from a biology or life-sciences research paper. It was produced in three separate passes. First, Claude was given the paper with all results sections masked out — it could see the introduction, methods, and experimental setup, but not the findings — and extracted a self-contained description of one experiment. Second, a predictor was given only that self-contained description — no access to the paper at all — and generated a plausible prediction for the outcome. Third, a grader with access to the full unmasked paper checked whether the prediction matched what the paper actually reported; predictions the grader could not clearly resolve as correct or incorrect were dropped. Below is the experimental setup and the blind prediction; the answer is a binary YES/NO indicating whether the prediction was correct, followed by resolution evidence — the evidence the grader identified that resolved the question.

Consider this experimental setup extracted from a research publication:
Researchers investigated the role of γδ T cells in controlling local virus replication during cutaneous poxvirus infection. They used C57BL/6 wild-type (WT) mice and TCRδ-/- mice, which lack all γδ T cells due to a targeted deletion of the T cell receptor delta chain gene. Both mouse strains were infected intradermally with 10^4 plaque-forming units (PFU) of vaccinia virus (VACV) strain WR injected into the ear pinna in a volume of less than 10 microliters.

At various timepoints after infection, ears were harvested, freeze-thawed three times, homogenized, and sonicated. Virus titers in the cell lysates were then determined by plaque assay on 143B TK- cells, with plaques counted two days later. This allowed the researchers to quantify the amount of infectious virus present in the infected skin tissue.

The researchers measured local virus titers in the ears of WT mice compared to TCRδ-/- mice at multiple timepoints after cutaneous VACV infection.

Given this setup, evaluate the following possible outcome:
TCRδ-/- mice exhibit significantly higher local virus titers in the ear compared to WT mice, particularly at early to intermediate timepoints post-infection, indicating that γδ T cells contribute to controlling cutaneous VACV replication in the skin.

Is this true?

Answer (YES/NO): NO